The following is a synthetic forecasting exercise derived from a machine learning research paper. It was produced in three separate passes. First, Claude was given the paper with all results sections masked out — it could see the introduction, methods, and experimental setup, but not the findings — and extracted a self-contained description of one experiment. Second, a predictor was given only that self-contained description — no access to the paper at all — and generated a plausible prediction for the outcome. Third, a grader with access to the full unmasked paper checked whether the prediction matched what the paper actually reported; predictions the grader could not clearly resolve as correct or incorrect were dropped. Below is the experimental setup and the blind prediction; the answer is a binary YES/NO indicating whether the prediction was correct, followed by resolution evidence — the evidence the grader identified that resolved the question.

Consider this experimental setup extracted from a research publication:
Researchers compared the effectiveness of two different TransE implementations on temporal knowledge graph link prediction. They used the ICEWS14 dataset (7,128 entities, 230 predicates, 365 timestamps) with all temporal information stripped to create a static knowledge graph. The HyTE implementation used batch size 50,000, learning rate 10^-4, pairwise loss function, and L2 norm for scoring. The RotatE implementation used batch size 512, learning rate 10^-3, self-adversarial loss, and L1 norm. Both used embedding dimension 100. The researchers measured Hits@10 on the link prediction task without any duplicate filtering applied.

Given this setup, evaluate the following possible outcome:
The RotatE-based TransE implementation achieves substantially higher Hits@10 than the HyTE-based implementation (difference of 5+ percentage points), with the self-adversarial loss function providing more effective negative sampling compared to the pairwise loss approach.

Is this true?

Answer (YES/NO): YES